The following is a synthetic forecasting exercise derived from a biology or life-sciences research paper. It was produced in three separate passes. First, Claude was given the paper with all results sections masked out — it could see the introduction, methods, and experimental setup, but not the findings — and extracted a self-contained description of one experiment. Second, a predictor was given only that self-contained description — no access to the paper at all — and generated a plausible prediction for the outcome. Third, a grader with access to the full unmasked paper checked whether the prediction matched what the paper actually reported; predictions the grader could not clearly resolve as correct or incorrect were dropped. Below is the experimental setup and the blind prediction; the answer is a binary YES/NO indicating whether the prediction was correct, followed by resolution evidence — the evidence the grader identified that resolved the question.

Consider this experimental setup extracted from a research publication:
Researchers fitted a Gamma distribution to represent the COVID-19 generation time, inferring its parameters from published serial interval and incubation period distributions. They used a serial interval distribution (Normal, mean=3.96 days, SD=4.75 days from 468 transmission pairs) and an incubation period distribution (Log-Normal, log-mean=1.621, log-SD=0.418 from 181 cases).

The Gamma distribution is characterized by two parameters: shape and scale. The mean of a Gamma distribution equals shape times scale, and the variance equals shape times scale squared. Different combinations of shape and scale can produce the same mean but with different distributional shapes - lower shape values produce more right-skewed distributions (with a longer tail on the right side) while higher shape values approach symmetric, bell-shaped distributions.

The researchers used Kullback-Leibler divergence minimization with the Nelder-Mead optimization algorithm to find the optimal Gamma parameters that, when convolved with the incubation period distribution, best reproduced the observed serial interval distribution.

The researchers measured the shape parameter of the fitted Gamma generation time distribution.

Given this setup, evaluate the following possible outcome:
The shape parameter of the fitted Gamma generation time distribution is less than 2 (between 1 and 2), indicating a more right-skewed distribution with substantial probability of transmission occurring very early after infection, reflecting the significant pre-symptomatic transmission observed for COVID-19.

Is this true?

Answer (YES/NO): YES